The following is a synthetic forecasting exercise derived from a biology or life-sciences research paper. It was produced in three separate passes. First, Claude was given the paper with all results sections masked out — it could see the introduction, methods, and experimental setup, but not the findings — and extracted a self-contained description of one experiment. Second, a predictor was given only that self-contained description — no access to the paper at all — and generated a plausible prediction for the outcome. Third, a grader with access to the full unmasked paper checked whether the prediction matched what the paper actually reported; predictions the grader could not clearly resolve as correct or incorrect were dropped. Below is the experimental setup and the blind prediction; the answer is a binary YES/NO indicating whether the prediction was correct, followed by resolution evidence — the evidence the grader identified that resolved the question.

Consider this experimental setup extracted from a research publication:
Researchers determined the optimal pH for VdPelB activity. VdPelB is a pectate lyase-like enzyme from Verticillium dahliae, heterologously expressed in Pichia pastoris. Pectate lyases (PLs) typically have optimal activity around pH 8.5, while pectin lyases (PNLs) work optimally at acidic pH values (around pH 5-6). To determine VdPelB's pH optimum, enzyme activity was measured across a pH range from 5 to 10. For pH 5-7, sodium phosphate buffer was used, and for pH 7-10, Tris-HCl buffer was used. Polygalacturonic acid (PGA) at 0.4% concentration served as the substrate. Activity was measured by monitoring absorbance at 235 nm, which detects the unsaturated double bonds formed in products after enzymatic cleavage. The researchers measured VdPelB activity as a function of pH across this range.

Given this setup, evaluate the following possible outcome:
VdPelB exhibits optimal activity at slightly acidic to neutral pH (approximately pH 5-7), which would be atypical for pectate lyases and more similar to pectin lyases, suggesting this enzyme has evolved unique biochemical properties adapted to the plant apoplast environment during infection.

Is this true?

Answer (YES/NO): NO